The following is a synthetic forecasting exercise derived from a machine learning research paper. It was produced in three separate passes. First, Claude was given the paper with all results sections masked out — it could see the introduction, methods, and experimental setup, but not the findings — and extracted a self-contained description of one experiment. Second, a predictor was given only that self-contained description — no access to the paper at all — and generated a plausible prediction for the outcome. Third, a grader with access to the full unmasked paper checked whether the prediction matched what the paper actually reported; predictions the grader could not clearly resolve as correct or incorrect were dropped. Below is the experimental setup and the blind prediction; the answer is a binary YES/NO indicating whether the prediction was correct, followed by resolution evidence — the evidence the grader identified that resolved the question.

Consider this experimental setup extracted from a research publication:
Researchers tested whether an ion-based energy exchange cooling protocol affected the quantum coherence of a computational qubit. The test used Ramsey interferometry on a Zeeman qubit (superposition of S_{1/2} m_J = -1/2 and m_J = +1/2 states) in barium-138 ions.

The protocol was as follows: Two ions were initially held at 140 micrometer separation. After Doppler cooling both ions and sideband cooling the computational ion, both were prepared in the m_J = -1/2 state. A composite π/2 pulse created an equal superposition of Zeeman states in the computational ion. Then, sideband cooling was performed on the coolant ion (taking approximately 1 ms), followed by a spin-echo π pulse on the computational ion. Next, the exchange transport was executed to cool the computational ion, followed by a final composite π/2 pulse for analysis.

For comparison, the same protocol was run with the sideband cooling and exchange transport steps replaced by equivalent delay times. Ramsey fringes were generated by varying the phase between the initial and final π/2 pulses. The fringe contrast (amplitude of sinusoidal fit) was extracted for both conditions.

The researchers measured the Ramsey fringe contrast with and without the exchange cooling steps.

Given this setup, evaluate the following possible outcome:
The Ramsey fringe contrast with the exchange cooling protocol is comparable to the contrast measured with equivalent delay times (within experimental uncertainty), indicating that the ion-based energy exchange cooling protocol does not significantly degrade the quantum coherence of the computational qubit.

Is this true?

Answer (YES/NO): YES